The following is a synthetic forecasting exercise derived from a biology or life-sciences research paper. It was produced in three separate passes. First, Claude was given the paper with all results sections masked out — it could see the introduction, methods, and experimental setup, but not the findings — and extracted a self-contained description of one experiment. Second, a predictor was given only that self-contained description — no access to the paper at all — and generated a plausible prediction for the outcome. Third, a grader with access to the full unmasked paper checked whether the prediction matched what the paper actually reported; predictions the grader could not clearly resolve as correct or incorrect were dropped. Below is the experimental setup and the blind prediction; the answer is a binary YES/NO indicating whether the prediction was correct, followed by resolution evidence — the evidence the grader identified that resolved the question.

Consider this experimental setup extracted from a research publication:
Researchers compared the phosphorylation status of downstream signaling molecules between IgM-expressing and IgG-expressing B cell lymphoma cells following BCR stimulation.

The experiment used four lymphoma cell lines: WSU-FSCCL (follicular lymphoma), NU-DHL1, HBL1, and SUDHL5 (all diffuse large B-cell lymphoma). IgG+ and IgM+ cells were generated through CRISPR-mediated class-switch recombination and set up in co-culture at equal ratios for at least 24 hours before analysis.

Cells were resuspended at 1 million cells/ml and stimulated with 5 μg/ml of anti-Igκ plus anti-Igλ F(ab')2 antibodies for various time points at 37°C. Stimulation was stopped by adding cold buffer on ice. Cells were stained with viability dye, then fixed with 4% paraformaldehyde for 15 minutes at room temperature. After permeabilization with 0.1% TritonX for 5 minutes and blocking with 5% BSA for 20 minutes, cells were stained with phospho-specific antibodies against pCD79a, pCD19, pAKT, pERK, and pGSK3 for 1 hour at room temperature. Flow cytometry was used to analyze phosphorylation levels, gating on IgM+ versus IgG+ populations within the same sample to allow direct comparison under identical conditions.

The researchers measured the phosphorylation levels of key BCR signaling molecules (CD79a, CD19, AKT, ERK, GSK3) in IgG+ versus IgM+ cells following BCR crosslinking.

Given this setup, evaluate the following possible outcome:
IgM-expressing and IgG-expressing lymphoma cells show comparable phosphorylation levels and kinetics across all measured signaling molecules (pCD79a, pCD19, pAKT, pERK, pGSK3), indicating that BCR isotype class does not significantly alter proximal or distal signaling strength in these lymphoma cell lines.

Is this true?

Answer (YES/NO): NO